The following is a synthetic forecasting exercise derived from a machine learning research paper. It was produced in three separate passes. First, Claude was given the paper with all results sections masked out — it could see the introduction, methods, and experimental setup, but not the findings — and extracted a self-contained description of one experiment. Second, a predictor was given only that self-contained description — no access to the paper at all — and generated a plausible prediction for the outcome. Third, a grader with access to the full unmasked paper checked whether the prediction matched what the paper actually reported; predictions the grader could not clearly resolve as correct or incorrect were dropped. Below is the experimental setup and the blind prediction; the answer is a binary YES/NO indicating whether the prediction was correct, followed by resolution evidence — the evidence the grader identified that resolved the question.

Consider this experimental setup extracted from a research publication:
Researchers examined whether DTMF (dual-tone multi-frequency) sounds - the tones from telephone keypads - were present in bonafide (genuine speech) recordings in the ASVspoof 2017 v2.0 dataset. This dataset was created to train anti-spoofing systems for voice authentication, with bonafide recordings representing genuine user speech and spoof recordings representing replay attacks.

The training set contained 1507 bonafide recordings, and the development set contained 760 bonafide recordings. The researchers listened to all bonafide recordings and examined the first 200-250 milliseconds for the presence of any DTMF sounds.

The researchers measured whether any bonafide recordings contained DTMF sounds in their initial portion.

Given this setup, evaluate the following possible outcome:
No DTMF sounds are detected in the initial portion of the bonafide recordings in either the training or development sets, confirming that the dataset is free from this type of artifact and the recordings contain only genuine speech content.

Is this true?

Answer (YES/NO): YES